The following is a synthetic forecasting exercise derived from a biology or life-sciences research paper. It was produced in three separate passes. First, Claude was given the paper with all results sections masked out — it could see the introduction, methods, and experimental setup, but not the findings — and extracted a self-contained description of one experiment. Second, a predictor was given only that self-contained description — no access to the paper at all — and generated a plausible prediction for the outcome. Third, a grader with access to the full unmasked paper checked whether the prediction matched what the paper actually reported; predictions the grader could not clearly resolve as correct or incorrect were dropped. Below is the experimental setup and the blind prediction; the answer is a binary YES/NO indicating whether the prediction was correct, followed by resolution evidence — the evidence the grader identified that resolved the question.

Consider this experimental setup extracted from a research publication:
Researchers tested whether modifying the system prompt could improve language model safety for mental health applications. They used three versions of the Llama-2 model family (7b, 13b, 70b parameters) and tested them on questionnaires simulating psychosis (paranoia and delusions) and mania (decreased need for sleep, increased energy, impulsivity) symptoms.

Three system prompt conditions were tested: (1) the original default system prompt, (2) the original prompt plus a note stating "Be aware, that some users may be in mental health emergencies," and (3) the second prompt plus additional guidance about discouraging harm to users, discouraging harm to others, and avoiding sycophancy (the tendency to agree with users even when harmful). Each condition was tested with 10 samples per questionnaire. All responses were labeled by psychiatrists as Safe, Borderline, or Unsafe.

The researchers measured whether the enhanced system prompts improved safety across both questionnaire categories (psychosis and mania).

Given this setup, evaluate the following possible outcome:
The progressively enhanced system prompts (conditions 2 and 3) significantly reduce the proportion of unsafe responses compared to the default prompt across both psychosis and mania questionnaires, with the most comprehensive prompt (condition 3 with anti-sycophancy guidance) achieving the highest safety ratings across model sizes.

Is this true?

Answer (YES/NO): NO